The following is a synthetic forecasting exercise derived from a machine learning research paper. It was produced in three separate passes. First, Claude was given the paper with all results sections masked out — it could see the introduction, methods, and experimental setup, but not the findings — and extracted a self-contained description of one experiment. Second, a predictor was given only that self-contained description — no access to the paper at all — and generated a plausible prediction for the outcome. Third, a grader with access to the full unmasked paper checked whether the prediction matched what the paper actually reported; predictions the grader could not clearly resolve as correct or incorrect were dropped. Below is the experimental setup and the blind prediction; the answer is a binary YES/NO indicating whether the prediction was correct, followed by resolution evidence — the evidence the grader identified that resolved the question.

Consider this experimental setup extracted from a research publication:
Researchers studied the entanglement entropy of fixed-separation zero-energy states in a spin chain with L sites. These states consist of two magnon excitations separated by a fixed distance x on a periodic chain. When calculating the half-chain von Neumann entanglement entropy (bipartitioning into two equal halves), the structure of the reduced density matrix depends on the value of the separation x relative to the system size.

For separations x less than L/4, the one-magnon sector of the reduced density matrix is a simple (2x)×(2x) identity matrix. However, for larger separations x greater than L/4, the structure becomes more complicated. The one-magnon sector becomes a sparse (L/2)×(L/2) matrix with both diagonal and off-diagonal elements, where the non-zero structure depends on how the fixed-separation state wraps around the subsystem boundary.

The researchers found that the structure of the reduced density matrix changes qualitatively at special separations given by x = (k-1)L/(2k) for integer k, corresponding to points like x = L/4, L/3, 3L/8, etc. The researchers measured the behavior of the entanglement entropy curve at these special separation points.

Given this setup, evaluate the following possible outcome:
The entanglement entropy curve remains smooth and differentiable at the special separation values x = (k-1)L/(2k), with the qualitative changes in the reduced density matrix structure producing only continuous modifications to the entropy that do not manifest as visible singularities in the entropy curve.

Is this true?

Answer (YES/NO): NO